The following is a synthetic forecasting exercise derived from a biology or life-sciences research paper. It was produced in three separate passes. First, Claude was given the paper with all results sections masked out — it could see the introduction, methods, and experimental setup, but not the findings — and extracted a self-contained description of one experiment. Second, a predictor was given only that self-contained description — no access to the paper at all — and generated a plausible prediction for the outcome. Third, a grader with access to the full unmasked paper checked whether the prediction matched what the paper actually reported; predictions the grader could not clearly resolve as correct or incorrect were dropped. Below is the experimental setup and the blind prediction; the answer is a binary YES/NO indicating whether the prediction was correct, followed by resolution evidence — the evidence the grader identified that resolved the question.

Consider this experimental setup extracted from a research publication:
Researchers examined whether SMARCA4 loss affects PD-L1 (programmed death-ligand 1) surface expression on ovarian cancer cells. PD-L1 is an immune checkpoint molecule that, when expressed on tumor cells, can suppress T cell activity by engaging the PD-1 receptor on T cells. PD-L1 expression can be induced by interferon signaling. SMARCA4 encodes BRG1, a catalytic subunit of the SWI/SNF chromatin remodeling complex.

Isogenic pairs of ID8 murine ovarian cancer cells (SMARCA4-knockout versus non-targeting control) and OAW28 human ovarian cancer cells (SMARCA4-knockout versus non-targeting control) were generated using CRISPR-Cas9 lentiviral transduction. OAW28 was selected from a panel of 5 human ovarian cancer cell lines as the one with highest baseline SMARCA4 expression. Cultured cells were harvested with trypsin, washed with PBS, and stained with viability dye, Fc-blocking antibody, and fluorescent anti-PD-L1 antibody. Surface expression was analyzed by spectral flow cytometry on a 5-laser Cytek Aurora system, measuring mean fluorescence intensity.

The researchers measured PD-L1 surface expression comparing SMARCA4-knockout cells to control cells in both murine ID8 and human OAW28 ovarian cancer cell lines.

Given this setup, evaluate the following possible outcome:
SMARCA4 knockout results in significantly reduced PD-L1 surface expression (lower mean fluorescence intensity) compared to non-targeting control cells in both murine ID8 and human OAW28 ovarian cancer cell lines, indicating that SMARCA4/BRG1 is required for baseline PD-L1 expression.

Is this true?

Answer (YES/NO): NO